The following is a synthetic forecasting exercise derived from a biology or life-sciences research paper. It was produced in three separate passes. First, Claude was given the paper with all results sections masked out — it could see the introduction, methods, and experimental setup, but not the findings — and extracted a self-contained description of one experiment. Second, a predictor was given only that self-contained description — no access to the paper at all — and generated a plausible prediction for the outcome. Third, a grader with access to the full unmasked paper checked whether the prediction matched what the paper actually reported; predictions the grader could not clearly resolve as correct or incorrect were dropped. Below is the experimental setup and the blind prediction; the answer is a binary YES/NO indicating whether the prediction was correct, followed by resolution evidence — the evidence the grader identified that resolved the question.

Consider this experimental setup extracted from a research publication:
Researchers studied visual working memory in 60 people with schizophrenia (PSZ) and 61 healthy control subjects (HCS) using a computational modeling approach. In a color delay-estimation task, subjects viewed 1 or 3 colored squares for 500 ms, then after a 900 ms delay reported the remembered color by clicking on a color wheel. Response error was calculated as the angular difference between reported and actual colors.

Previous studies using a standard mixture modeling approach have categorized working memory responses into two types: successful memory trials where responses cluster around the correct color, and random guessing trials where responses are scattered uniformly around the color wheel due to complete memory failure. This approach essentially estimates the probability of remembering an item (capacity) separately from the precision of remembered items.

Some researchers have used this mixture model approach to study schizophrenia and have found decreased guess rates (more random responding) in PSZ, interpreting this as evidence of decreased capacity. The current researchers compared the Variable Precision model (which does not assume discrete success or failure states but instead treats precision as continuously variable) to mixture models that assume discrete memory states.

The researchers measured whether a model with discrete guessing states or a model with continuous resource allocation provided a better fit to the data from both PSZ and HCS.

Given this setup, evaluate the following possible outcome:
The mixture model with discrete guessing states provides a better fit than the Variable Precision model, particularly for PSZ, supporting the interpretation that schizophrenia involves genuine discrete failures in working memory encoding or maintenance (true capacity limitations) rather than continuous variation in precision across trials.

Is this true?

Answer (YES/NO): NO